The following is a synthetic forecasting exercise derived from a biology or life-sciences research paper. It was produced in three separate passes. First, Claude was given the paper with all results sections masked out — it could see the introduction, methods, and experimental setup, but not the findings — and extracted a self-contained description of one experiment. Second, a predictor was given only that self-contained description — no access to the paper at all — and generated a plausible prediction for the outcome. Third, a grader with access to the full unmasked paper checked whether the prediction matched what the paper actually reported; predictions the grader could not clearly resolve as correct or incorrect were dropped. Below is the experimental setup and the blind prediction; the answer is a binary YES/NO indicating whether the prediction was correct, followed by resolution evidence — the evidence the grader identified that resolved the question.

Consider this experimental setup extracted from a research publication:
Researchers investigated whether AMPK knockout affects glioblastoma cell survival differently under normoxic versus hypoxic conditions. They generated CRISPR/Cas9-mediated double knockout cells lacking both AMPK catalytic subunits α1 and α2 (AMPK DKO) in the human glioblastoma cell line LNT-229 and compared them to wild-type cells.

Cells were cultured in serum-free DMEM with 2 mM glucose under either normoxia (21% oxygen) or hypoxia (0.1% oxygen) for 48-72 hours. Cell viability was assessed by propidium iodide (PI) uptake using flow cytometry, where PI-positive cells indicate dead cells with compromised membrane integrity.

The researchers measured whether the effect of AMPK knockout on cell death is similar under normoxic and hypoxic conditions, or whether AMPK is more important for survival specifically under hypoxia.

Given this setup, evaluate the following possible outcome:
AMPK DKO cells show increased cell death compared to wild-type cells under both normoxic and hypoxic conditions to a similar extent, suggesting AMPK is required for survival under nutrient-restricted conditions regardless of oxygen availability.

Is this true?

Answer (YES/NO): NO